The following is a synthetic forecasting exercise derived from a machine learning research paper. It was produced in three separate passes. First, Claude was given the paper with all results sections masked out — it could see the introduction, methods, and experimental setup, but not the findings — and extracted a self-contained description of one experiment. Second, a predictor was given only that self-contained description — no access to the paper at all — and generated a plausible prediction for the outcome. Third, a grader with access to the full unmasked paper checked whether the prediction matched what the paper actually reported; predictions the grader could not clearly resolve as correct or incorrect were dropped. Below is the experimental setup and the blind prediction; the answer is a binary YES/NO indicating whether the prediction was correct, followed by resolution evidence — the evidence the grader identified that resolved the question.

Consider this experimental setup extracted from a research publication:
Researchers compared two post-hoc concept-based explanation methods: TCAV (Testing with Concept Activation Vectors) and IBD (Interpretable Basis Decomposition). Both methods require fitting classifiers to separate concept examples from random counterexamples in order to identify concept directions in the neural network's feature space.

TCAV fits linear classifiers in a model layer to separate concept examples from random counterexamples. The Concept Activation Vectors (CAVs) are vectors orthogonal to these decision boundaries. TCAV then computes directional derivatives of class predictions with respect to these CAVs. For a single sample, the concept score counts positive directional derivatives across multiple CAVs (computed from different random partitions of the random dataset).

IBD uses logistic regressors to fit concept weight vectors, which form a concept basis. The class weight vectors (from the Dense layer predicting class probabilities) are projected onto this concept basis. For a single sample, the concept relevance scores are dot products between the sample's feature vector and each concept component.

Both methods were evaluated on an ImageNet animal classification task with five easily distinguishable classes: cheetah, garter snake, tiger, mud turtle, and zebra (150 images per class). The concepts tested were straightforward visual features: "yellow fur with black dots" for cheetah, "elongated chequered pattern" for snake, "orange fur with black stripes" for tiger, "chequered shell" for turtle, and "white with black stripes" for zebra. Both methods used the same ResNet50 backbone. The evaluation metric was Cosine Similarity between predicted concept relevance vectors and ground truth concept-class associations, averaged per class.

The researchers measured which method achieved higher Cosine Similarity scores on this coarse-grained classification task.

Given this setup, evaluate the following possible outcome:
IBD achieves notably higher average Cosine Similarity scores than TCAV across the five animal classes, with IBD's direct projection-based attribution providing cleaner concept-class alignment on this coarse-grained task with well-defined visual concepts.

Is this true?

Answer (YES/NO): YES